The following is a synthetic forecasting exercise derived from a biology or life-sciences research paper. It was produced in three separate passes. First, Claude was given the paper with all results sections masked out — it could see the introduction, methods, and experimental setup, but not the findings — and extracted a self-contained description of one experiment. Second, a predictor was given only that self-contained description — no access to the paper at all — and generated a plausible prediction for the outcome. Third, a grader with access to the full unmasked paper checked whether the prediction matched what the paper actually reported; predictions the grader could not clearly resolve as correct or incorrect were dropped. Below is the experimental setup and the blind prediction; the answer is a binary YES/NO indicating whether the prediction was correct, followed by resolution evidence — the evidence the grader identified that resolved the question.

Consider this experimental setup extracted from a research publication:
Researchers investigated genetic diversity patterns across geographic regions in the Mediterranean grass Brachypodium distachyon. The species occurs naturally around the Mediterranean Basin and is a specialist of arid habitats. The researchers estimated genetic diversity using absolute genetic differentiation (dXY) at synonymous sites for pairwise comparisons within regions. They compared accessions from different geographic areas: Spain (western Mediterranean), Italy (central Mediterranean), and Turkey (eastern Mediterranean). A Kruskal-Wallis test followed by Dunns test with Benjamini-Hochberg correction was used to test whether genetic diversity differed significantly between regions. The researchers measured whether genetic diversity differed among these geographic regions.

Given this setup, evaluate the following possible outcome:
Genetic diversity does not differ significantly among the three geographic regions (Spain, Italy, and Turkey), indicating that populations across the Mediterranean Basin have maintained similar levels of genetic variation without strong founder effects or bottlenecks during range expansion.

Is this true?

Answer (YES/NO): NO